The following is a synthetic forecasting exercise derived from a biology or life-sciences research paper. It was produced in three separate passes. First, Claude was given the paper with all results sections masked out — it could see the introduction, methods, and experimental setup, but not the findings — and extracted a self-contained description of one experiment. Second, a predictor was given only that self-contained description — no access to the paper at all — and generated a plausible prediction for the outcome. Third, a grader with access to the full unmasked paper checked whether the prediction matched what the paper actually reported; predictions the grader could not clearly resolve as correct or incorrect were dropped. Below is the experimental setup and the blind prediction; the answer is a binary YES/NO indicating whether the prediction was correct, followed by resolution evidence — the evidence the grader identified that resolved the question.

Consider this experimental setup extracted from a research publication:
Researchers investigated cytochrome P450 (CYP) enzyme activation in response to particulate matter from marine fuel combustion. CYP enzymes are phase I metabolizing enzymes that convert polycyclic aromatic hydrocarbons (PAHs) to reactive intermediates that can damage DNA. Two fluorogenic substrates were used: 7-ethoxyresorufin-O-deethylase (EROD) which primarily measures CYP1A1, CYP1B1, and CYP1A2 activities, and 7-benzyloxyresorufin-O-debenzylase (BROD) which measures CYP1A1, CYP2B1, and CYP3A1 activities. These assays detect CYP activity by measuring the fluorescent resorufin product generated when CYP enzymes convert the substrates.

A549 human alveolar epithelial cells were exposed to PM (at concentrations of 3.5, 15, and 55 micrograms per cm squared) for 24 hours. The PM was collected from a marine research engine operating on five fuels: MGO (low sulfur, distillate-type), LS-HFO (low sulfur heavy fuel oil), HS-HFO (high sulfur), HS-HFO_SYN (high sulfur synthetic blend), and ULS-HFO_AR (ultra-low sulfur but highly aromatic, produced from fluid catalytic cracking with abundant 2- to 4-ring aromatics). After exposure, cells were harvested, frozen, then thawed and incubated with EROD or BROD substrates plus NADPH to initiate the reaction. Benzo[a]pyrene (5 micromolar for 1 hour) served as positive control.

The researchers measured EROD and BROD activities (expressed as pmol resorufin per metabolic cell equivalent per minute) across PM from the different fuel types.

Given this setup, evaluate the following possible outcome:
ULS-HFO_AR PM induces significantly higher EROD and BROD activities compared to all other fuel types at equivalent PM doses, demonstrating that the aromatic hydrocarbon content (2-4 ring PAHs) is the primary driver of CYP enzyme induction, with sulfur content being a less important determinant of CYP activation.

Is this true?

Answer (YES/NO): NO